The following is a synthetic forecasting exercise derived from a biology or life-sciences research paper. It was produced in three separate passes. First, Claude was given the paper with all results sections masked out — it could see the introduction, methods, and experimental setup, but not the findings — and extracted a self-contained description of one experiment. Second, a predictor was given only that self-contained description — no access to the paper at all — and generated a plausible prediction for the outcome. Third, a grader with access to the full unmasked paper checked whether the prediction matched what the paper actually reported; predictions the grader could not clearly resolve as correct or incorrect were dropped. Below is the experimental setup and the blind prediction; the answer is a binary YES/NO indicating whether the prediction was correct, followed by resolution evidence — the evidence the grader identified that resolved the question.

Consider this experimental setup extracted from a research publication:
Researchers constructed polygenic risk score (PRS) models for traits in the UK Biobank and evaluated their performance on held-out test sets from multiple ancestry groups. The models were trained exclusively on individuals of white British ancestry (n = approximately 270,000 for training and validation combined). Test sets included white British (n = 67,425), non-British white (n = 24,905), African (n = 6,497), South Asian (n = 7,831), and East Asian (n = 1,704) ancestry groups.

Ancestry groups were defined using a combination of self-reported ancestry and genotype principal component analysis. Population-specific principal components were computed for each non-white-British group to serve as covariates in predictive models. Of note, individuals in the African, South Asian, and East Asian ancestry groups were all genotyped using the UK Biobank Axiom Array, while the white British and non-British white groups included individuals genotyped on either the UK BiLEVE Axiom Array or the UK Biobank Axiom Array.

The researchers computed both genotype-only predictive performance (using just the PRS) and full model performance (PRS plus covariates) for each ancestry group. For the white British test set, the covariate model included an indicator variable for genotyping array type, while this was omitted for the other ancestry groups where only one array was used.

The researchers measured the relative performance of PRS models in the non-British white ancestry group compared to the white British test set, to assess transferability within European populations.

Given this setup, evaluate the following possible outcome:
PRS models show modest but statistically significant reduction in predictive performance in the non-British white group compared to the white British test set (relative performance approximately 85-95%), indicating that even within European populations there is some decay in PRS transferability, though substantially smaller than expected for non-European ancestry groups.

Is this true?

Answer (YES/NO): NO